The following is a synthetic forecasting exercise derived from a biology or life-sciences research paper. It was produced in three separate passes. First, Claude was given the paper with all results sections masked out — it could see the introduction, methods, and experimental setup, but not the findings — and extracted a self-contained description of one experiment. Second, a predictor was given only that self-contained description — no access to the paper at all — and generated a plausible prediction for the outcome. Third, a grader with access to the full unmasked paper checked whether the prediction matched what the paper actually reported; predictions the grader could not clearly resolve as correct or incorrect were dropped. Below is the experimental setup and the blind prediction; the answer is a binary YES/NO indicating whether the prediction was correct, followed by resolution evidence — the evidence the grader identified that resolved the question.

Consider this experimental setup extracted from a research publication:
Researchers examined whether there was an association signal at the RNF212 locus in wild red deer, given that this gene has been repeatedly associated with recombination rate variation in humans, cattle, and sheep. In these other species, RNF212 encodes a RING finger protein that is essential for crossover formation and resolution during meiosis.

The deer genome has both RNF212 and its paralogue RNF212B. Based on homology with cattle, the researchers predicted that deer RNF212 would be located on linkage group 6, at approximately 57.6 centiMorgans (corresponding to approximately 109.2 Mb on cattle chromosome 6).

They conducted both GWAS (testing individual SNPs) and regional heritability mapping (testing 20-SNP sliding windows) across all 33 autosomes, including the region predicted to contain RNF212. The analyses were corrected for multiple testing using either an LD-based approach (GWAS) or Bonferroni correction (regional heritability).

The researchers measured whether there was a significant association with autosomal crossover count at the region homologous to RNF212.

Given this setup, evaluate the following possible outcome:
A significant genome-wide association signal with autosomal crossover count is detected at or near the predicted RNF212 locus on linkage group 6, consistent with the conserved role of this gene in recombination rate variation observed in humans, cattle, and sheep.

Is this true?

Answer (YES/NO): NO